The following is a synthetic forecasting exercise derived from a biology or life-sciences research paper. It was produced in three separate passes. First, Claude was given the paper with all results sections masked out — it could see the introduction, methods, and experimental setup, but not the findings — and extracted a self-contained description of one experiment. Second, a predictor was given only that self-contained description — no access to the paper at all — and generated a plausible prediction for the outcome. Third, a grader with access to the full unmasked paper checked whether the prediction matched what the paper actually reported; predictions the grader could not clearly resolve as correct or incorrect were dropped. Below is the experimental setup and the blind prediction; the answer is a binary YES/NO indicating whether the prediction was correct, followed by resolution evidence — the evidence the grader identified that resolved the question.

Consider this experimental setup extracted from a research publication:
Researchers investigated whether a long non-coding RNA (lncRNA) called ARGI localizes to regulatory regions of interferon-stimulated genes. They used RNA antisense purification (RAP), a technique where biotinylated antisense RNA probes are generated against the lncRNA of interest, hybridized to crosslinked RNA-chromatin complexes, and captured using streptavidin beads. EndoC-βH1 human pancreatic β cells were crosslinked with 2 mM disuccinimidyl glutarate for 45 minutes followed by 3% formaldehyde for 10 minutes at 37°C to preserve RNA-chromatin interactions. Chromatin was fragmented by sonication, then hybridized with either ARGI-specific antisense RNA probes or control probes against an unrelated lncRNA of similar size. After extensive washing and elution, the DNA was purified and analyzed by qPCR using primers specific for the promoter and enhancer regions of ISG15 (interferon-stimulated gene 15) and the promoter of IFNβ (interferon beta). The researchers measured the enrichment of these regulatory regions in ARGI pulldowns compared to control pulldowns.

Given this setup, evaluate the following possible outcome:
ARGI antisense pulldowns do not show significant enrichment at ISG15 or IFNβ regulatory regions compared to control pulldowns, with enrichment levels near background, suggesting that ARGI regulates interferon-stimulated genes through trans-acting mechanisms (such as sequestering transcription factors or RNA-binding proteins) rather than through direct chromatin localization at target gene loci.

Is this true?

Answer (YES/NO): NO